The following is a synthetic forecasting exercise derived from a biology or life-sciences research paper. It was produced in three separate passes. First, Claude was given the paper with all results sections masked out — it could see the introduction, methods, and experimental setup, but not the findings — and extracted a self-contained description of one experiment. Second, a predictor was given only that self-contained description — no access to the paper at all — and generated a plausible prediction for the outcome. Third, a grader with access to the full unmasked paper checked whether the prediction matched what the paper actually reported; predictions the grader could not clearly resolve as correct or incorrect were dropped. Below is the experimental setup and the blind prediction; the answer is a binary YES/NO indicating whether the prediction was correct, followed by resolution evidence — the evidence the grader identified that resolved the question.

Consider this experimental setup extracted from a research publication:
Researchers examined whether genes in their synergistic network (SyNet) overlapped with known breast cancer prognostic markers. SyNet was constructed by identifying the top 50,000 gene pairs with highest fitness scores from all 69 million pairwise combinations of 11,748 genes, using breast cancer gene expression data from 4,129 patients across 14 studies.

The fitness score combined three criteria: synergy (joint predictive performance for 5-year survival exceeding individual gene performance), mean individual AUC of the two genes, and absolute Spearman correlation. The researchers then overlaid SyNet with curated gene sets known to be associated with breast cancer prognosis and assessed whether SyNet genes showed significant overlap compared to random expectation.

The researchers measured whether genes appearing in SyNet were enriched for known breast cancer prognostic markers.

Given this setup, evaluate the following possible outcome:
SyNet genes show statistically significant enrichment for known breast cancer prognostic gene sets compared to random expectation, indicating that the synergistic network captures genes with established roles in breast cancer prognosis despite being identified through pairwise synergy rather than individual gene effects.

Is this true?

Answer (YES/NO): YES